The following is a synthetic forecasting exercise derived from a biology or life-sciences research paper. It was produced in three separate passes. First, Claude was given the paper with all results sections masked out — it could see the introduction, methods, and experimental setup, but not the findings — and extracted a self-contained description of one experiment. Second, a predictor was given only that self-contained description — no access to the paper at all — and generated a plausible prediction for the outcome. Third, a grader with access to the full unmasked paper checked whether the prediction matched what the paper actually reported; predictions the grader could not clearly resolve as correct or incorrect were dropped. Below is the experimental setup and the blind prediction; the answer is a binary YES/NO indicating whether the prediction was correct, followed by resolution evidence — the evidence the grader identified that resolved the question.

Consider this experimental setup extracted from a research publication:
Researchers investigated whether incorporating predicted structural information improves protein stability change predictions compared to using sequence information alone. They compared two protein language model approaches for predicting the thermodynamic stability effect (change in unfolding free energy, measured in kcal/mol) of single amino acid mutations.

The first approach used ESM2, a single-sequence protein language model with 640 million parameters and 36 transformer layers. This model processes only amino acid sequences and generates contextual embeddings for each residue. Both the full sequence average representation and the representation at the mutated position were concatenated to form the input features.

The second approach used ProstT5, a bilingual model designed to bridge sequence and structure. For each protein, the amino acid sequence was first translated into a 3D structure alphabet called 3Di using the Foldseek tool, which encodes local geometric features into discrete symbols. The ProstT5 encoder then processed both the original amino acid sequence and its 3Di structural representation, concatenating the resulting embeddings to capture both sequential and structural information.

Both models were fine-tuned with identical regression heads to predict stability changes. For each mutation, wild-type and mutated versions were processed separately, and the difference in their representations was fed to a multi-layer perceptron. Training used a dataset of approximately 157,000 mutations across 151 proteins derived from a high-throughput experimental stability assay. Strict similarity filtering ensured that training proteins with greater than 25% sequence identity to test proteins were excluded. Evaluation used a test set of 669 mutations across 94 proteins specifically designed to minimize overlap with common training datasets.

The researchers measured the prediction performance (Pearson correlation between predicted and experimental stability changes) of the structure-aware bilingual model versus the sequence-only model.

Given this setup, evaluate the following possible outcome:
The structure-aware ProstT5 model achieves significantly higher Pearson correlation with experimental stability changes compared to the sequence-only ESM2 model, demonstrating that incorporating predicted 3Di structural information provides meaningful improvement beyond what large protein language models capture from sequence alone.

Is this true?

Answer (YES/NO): NO